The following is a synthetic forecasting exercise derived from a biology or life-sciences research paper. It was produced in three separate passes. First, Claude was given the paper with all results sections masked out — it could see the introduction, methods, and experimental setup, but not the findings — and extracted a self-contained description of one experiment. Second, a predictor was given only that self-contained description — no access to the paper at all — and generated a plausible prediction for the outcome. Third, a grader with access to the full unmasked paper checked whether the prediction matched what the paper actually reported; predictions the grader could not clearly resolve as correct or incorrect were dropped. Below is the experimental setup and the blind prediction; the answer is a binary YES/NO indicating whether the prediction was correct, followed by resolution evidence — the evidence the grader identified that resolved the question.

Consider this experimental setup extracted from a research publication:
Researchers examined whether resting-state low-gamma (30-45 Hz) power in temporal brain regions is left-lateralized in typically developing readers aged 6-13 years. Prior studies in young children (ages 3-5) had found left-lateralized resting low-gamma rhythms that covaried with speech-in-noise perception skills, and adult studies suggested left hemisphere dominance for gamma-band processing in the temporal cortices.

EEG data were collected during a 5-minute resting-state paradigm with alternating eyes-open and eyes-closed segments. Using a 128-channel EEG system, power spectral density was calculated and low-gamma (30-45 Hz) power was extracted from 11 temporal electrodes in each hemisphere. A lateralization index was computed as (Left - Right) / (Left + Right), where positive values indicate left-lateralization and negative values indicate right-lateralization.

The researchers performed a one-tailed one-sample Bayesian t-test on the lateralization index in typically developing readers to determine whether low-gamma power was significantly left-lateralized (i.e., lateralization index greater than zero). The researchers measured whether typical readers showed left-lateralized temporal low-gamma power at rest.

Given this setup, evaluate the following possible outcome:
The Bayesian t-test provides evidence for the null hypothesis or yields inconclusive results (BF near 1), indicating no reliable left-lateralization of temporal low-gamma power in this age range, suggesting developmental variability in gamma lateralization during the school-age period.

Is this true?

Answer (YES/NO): YES